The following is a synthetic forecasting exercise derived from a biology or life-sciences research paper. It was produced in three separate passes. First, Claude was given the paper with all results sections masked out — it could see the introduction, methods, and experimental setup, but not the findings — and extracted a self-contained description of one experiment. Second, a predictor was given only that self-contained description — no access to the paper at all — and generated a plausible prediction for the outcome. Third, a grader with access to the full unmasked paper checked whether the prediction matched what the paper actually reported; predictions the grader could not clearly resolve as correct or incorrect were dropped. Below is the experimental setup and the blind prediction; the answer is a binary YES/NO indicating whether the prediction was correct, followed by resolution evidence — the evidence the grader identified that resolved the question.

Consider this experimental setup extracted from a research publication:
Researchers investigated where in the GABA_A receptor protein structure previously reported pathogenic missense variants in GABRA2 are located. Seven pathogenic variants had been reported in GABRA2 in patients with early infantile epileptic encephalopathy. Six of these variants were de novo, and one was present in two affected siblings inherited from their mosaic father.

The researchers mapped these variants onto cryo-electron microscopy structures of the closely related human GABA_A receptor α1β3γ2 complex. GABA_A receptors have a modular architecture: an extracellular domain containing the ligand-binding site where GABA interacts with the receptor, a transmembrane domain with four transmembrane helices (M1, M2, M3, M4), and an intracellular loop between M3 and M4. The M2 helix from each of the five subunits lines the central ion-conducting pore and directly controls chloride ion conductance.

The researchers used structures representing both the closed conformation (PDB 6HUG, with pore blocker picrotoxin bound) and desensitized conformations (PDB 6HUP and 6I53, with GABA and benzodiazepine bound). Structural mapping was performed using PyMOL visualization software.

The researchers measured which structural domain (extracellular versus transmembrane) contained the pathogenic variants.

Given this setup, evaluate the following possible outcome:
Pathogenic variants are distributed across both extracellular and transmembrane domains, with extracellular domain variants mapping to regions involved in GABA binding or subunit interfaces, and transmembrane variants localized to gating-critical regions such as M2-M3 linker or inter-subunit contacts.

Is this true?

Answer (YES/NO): NO